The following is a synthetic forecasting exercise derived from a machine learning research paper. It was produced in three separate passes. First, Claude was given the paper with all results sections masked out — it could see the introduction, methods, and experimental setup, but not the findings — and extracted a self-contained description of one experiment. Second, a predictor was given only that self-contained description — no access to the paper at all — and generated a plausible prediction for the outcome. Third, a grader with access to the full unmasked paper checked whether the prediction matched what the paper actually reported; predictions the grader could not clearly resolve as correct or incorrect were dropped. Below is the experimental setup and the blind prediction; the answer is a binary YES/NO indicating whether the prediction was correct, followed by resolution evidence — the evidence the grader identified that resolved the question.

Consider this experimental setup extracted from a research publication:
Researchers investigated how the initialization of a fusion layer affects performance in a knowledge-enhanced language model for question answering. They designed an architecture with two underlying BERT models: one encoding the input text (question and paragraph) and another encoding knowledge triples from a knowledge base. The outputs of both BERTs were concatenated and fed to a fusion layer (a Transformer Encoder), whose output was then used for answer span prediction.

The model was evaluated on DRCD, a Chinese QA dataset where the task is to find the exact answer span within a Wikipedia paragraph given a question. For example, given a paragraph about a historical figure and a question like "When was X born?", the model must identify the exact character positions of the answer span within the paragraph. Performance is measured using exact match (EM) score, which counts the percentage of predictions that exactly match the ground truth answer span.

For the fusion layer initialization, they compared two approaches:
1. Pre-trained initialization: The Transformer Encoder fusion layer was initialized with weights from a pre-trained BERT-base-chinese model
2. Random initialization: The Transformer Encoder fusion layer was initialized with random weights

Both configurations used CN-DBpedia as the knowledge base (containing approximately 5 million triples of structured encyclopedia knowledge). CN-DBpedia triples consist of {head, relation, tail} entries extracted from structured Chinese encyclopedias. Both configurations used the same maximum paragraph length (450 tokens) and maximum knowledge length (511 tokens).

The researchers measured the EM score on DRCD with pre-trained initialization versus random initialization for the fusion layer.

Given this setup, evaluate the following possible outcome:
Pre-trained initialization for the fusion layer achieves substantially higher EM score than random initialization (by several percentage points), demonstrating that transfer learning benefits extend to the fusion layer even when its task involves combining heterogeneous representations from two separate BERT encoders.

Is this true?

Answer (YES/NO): NO